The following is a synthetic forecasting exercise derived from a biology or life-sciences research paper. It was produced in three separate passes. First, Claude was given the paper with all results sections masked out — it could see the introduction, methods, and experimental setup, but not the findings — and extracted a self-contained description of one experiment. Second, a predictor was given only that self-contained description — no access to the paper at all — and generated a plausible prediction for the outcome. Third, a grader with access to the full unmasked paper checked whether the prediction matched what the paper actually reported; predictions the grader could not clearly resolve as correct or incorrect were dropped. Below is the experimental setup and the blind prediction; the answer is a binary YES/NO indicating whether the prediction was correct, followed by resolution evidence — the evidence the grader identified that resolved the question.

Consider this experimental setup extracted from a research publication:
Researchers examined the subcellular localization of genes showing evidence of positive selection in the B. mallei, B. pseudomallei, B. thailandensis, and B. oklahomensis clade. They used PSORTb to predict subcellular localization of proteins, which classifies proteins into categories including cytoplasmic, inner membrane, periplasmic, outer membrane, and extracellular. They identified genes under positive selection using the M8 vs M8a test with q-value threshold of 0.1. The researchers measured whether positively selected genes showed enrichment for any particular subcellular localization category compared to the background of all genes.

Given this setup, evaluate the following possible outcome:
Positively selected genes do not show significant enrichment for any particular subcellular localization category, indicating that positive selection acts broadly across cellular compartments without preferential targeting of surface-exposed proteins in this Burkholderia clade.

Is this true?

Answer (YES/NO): NO